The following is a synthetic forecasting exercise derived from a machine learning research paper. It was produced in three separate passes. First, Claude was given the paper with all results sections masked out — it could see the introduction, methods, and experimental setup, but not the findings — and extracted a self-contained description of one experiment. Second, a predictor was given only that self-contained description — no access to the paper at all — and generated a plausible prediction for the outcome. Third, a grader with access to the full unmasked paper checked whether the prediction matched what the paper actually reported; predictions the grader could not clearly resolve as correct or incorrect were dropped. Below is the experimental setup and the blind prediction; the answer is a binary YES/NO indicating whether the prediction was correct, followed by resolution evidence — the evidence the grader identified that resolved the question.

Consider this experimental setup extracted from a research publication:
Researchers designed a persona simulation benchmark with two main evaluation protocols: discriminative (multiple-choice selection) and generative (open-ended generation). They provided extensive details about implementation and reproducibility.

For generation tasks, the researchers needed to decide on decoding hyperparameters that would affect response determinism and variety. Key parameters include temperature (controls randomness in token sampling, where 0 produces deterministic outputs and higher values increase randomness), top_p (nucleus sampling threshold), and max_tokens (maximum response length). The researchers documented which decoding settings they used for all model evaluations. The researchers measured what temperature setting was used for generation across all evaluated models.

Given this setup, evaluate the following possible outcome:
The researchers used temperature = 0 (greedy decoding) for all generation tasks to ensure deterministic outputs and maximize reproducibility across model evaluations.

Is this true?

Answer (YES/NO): YES